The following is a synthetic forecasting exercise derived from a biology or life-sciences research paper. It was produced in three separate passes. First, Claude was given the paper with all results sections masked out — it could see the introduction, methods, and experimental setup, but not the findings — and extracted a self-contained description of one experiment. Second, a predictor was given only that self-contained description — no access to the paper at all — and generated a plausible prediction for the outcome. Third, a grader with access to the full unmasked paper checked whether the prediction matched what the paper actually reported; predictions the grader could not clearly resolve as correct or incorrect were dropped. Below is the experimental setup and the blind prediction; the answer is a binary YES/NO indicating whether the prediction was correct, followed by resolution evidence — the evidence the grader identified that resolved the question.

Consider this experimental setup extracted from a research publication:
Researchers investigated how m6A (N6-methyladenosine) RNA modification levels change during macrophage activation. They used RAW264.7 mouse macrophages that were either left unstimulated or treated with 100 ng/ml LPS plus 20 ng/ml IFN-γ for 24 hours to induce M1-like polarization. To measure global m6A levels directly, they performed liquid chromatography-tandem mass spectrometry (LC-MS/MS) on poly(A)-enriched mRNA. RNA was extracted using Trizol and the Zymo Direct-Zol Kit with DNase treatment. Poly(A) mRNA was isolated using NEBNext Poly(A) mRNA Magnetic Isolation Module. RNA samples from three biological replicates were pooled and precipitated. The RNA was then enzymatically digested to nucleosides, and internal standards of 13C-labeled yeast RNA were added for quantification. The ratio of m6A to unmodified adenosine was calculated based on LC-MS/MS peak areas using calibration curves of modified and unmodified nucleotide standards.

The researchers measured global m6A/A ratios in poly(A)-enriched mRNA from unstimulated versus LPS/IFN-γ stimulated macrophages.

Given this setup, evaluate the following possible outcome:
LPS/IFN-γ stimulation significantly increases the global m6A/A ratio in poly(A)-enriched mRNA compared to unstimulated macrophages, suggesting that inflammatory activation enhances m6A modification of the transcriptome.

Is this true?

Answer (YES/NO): NO